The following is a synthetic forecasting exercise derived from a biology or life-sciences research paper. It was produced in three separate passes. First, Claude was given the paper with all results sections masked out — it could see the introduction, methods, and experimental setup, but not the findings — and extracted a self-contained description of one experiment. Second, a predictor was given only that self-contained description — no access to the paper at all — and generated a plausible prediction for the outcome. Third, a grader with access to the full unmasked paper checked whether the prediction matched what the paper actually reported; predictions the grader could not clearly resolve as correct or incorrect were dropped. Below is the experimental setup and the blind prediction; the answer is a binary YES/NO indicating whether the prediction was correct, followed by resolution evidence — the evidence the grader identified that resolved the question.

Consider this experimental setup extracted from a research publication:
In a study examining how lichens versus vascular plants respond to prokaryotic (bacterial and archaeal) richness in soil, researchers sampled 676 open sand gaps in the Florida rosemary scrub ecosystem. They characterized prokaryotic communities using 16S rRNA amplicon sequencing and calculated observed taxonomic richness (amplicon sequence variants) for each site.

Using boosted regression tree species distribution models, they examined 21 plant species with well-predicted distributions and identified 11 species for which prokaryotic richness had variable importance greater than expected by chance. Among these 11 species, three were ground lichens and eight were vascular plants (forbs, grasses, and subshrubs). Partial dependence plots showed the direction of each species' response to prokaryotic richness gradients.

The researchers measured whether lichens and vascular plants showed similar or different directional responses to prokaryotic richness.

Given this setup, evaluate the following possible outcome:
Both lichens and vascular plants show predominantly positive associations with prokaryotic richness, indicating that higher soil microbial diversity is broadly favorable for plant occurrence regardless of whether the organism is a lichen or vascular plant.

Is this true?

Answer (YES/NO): NO